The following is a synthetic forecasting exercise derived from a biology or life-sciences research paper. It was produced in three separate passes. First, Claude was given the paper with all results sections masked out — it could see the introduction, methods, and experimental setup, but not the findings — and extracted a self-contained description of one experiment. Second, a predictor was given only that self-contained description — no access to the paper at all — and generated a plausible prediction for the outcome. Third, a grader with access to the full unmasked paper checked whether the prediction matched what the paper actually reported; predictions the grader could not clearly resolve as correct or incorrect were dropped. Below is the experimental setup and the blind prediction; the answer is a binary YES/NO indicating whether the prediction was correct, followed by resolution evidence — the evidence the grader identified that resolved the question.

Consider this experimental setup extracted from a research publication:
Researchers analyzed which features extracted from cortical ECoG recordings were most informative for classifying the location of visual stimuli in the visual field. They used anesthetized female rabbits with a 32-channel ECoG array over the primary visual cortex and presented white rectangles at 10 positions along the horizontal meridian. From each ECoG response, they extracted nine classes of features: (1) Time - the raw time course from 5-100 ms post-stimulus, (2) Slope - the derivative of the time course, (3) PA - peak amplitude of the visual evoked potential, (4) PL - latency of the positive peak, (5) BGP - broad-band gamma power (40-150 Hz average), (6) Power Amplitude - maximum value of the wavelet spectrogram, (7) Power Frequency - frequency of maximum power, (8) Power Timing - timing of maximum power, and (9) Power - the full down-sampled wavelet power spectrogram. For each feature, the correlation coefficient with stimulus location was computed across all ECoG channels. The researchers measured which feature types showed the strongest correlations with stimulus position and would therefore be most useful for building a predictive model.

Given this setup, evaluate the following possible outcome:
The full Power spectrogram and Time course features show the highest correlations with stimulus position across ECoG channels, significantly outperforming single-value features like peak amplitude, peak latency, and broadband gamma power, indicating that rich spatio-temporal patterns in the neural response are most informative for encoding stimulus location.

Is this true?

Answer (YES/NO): NO